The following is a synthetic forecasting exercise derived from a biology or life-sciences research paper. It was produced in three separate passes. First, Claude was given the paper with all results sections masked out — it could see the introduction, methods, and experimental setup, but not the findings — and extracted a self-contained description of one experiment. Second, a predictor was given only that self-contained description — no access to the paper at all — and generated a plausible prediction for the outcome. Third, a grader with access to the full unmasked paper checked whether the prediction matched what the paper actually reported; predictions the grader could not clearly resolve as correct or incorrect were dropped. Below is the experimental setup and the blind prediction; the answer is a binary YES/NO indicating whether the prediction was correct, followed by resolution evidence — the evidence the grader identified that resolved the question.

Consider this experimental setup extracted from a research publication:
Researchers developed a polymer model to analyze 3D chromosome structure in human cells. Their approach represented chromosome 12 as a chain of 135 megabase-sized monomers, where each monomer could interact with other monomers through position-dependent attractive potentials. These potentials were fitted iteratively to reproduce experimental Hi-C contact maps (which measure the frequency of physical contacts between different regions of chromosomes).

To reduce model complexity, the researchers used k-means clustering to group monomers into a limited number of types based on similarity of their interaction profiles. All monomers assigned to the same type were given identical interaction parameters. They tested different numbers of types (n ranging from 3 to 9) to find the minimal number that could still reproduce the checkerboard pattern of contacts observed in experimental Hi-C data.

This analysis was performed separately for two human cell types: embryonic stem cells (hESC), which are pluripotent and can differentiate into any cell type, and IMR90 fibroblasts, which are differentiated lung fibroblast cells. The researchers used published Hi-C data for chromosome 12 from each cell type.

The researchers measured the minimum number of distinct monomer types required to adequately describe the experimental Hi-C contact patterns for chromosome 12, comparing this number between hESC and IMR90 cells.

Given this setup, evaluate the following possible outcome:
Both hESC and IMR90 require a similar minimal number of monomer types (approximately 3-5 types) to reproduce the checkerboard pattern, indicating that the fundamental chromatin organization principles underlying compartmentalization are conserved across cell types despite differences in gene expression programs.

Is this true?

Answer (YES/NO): NO